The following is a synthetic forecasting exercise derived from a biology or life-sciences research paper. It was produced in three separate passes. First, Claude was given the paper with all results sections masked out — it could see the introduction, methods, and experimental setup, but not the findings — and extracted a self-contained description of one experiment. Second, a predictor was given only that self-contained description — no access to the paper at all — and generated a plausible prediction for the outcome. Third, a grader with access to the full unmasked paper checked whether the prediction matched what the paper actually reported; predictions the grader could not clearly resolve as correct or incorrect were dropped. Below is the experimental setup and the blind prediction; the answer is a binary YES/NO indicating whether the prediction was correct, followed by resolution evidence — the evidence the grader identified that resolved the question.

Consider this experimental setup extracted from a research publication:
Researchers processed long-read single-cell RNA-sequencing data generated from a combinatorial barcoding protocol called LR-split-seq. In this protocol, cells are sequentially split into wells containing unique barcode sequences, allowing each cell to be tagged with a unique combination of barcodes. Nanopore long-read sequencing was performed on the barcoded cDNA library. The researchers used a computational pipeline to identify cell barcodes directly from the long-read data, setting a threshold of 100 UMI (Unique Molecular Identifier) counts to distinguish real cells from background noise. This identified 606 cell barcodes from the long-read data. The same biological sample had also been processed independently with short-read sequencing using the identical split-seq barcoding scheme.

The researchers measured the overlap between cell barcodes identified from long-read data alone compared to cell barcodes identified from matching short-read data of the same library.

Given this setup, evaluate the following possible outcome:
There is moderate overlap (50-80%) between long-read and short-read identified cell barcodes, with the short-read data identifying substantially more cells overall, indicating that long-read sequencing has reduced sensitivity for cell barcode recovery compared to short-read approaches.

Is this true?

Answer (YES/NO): NO